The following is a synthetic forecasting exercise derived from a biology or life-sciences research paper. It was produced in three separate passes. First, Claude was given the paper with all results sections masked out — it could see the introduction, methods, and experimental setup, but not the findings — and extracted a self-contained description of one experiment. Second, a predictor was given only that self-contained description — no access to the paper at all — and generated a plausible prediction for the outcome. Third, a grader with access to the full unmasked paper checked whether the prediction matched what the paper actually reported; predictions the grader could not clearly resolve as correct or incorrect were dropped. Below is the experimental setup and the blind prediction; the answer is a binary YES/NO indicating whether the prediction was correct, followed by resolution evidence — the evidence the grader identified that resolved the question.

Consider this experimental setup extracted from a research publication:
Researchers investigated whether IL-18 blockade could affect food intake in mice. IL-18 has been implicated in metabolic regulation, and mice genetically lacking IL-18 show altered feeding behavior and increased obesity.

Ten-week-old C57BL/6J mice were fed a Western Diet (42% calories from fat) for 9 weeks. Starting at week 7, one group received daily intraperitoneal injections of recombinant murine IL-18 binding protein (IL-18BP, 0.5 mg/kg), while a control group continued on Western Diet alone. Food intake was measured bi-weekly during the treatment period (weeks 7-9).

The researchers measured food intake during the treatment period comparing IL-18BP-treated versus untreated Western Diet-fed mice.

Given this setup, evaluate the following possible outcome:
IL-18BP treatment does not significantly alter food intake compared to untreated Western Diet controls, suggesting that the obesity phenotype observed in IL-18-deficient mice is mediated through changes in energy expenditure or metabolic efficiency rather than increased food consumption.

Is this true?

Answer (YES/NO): NO